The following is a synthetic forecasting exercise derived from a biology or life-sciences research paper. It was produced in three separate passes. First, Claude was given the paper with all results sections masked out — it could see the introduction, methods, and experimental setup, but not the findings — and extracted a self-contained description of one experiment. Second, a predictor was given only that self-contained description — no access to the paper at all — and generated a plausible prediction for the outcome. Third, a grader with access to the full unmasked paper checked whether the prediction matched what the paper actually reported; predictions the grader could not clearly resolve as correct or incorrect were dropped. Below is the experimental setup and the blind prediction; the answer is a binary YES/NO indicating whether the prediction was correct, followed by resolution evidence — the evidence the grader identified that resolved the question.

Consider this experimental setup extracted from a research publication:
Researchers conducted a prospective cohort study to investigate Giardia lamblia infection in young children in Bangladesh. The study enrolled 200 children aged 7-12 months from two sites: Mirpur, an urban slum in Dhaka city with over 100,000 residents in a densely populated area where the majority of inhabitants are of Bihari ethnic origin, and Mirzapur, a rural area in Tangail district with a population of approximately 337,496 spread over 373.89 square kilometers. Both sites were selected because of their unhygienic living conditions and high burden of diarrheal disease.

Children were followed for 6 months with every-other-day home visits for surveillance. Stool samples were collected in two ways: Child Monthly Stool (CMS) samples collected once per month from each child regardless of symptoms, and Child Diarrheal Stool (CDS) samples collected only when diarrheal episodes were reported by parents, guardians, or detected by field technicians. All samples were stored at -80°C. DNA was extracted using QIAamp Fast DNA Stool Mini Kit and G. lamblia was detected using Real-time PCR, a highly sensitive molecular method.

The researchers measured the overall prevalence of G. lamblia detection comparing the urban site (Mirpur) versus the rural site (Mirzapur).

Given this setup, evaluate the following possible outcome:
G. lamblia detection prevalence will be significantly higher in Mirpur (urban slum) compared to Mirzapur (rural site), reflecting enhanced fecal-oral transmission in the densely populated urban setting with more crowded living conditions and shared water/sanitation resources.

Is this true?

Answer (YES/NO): YES